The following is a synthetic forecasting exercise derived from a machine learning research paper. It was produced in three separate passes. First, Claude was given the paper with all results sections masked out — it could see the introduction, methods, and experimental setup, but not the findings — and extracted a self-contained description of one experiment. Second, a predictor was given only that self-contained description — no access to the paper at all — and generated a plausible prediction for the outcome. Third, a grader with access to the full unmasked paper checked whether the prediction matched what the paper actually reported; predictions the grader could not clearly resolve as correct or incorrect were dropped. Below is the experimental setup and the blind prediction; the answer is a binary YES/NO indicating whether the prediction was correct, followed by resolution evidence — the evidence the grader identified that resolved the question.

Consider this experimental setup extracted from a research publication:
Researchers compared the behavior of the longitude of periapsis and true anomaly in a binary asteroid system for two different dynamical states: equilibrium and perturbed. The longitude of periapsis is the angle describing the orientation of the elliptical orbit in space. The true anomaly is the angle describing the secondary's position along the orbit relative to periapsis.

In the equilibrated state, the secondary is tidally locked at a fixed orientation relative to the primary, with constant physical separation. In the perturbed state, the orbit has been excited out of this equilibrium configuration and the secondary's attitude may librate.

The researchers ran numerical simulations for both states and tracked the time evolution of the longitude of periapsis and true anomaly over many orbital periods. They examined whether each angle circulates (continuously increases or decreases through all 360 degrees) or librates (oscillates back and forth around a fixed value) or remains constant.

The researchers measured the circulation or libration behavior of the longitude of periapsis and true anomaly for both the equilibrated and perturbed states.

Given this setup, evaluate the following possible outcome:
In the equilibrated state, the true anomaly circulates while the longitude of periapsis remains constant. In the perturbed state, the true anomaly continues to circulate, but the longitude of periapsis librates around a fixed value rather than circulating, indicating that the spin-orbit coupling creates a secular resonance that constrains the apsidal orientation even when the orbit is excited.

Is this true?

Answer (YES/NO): NO